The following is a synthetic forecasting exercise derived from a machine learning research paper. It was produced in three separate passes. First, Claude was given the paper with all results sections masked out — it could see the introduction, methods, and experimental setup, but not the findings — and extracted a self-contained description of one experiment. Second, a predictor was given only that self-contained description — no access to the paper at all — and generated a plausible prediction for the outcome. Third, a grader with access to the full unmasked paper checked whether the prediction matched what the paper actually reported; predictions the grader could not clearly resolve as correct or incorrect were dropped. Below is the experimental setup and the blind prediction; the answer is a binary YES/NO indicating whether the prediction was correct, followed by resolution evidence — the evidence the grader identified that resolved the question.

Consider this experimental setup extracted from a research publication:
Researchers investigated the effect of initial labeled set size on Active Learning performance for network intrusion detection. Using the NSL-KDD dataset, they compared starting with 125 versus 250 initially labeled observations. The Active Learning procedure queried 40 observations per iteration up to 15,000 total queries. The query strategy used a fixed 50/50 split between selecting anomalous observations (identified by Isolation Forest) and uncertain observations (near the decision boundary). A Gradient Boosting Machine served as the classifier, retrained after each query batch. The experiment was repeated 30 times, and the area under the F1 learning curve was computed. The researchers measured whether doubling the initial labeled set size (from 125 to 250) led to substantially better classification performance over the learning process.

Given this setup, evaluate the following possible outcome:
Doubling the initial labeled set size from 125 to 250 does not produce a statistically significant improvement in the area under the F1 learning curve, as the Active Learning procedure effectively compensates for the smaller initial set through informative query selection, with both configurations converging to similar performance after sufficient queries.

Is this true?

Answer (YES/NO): YES